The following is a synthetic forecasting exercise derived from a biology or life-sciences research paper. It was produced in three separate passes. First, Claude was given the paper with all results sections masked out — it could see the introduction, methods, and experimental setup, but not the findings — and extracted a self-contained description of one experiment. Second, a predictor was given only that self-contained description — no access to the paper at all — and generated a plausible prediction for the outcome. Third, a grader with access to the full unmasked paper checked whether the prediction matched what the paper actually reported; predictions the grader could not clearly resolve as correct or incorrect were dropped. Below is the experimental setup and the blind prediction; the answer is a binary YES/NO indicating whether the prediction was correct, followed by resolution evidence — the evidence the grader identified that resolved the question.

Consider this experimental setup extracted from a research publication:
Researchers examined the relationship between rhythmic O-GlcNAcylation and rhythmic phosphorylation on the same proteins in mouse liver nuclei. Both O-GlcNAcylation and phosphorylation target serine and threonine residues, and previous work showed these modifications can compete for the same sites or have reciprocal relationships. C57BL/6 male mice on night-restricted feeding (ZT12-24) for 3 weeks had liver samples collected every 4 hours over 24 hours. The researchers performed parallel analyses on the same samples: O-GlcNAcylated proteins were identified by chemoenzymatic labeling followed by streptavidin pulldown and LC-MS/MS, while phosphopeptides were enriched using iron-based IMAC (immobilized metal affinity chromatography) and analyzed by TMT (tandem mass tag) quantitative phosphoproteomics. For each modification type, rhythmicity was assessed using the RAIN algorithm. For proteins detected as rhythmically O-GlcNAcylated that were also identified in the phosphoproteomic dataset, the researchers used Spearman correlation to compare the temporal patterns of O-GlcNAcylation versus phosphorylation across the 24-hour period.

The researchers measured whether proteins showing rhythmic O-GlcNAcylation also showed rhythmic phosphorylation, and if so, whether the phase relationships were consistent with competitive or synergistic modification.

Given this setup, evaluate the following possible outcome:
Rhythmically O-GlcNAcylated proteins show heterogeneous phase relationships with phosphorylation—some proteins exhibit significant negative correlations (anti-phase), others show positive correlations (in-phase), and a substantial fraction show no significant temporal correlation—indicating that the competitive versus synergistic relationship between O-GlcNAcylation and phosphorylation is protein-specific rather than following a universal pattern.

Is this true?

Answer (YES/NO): NO